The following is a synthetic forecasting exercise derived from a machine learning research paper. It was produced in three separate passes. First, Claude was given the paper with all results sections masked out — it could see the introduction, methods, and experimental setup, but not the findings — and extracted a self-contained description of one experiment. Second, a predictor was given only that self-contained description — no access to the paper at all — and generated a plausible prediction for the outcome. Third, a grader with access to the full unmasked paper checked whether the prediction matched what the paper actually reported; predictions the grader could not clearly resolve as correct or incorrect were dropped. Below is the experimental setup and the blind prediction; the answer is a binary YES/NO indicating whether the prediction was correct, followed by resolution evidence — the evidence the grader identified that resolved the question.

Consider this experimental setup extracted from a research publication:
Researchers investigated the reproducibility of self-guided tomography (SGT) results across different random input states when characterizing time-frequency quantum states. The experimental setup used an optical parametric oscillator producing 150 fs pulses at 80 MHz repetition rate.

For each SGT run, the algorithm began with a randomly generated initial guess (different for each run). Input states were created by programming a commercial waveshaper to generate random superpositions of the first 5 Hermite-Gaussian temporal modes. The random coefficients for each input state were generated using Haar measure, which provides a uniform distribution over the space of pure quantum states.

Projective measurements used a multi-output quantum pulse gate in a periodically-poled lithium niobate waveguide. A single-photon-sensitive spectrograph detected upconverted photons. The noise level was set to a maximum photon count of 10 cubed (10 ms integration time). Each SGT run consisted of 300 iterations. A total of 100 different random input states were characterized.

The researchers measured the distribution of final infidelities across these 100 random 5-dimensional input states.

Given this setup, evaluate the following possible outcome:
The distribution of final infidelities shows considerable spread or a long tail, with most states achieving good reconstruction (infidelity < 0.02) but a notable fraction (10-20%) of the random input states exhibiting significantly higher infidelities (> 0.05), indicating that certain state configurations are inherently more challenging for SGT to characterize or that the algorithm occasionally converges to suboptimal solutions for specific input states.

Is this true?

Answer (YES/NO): NO